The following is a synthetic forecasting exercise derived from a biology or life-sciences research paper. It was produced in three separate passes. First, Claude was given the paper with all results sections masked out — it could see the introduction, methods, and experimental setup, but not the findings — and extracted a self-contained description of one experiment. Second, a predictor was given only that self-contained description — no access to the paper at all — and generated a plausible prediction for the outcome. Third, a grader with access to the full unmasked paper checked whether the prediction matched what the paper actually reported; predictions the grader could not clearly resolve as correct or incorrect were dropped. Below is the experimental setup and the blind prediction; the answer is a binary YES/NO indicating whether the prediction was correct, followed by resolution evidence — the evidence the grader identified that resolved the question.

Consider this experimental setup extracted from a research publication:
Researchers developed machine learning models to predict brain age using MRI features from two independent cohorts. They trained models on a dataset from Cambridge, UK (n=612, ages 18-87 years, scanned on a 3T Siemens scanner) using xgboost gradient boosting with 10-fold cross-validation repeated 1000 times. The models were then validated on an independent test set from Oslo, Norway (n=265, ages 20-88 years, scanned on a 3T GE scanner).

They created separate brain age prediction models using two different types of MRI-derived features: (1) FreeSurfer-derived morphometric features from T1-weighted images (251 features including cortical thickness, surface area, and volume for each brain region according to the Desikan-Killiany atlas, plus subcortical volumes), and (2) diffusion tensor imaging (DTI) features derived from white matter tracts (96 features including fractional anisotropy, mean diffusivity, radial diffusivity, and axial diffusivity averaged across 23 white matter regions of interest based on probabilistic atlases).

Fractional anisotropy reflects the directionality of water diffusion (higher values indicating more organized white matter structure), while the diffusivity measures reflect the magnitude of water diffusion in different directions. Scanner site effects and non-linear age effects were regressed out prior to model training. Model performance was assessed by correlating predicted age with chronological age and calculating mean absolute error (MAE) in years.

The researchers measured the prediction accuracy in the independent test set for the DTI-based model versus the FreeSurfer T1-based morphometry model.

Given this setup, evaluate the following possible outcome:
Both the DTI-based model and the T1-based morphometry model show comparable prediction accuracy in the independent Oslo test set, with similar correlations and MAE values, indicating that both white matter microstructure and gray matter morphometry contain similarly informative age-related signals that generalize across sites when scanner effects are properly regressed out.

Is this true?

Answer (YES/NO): NO